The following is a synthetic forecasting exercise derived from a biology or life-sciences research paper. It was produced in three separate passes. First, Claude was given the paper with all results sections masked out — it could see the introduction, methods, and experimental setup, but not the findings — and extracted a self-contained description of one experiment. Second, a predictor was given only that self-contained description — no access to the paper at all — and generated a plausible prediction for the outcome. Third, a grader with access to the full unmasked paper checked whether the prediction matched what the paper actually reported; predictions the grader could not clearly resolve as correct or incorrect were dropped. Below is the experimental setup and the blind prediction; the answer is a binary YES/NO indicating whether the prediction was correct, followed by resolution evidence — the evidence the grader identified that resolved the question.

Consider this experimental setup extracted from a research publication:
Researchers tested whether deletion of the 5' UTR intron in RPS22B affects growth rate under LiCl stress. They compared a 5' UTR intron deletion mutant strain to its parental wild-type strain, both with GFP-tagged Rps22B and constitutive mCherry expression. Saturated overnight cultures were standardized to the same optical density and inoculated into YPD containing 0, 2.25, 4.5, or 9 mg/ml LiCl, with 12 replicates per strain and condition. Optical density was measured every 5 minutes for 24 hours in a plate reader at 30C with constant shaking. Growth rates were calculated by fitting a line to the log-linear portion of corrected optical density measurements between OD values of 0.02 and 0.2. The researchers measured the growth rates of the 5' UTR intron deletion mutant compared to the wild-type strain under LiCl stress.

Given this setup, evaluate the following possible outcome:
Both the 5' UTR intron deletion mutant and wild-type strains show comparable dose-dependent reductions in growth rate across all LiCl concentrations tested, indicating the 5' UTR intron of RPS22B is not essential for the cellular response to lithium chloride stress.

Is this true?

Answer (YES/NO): NO